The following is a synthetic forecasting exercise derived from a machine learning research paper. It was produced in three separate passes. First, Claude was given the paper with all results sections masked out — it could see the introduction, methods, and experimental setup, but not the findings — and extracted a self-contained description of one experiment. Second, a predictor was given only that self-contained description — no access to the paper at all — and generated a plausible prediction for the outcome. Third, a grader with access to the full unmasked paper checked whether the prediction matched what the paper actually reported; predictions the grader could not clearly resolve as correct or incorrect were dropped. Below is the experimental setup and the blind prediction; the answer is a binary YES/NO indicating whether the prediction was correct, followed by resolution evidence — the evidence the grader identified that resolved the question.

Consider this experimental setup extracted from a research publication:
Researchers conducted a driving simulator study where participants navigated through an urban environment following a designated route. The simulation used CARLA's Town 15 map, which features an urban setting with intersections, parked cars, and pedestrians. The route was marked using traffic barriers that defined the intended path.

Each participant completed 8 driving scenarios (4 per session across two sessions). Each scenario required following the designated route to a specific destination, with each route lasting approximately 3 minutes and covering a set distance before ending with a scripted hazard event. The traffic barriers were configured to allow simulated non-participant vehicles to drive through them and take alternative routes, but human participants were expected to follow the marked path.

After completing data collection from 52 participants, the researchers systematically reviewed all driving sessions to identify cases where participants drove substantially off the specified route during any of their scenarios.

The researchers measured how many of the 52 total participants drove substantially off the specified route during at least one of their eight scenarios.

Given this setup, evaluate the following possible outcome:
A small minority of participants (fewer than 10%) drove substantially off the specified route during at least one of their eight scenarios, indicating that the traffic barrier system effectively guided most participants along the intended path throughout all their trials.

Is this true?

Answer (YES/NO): NO